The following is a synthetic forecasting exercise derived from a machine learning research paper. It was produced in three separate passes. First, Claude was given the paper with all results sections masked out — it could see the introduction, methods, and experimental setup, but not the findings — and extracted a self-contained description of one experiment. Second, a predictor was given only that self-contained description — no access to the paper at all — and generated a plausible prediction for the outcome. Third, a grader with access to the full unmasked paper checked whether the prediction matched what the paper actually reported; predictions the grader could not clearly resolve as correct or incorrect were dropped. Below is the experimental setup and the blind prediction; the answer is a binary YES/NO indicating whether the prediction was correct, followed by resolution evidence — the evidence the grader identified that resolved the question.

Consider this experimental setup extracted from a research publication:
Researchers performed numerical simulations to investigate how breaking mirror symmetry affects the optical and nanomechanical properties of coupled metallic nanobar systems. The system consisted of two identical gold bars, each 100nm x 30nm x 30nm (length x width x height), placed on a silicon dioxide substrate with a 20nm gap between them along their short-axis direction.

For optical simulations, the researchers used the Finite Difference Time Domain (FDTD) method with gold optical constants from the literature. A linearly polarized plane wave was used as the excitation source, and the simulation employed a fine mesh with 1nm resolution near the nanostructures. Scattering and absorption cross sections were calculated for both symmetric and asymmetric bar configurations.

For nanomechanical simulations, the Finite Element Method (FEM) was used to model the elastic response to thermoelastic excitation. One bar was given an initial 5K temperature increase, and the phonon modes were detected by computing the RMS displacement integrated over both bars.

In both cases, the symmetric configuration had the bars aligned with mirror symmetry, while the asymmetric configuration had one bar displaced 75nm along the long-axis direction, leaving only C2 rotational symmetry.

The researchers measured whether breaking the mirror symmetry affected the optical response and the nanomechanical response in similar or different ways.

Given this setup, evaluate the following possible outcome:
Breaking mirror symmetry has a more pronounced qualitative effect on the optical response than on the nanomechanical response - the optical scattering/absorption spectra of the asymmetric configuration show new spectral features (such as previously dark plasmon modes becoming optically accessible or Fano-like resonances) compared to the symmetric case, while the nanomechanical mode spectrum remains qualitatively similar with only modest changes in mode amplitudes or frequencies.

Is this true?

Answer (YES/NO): NO